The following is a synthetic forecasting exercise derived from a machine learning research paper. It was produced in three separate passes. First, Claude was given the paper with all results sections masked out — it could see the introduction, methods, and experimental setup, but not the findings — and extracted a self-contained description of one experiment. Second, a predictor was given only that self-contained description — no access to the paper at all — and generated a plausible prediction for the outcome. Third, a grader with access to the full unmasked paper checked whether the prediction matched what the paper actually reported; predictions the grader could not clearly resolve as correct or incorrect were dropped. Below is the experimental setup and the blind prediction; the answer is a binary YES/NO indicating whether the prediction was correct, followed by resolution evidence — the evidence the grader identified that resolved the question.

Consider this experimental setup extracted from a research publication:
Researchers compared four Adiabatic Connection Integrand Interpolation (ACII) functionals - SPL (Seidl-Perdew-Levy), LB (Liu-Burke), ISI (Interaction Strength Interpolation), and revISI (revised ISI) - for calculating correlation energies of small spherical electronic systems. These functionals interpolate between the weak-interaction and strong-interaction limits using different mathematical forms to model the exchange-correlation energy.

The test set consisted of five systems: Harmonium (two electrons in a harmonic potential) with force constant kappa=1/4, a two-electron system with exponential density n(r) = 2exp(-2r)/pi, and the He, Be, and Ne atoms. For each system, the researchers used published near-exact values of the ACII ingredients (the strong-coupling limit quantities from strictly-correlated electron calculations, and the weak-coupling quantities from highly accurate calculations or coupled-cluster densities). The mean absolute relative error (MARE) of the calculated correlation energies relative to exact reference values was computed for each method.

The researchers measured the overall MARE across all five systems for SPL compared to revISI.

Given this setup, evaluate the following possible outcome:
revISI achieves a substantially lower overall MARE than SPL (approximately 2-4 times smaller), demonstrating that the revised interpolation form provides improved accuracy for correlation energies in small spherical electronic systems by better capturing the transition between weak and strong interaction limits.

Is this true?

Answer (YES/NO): NO